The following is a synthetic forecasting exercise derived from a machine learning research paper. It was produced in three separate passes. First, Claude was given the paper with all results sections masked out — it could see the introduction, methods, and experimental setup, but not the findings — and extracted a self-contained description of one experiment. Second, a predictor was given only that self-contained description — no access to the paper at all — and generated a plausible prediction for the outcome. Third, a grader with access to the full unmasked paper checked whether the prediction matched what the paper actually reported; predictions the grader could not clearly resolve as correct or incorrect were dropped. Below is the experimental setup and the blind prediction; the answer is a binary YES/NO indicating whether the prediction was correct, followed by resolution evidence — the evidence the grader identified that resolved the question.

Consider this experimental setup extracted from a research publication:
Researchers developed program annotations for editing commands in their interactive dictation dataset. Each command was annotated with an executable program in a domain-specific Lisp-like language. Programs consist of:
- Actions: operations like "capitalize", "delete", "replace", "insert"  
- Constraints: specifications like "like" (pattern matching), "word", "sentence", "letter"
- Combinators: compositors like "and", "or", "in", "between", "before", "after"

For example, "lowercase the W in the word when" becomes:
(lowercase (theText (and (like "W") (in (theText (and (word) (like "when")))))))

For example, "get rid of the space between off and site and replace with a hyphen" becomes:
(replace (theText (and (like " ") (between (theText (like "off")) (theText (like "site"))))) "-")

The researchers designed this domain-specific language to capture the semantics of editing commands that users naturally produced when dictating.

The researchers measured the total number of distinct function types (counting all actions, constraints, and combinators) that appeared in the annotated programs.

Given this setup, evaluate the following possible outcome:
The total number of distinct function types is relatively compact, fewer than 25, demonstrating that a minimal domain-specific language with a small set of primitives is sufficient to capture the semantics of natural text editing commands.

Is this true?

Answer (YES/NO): NO